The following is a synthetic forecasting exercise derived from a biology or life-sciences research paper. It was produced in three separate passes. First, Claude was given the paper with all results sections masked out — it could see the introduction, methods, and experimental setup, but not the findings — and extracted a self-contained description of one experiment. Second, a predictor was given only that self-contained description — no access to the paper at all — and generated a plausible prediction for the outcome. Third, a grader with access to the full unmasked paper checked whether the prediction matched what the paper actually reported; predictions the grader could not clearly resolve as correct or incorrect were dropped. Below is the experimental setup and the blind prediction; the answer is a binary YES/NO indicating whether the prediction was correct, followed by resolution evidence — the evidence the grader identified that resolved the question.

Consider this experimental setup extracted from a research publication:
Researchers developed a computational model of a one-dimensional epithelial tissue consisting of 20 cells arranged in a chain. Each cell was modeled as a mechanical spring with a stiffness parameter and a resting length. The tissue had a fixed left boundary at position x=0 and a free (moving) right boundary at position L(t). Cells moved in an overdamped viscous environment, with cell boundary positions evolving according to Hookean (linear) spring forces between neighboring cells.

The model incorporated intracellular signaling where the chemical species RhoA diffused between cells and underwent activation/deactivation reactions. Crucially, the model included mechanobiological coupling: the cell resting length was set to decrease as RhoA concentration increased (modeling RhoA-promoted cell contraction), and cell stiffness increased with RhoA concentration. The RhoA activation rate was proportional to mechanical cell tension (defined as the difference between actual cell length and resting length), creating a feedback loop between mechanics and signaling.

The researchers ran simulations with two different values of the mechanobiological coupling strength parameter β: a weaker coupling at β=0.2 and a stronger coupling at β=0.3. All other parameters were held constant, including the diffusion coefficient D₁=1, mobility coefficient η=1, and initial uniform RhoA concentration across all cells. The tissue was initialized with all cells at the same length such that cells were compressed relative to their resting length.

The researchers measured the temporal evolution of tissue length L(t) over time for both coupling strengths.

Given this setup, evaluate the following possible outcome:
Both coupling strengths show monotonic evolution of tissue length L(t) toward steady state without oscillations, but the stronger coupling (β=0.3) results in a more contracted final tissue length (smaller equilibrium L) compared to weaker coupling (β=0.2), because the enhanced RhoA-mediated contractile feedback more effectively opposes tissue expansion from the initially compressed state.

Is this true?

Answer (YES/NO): NO